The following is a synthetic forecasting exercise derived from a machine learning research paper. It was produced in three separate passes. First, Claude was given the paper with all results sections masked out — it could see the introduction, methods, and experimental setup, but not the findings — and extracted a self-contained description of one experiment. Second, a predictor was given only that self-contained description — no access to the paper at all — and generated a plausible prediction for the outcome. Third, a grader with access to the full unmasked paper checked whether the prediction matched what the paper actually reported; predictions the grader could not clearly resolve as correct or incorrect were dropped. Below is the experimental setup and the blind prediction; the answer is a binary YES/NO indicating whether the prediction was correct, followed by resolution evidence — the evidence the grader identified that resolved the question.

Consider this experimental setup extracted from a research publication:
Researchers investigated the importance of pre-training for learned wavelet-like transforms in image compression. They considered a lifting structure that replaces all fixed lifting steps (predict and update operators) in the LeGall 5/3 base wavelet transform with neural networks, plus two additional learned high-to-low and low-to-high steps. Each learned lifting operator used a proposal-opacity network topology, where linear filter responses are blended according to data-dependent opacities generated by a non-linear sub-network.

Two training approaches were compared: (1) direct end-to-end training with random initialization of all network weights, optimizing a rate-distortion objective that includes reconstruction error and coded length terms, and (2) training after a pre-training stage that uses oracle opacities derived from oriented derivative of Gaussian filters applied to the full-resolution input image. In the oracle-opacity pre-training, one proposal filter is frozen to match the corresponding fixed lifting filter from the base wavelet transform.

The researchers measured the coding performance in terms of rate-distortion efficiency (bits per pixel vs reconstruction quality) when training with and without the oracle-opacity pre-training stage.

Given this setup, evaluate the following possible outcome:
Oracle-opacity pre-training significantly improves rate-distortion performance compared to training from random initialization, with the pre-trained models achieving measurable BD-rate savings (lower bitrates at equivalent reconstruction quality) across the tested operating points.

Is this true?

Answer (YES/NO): YES